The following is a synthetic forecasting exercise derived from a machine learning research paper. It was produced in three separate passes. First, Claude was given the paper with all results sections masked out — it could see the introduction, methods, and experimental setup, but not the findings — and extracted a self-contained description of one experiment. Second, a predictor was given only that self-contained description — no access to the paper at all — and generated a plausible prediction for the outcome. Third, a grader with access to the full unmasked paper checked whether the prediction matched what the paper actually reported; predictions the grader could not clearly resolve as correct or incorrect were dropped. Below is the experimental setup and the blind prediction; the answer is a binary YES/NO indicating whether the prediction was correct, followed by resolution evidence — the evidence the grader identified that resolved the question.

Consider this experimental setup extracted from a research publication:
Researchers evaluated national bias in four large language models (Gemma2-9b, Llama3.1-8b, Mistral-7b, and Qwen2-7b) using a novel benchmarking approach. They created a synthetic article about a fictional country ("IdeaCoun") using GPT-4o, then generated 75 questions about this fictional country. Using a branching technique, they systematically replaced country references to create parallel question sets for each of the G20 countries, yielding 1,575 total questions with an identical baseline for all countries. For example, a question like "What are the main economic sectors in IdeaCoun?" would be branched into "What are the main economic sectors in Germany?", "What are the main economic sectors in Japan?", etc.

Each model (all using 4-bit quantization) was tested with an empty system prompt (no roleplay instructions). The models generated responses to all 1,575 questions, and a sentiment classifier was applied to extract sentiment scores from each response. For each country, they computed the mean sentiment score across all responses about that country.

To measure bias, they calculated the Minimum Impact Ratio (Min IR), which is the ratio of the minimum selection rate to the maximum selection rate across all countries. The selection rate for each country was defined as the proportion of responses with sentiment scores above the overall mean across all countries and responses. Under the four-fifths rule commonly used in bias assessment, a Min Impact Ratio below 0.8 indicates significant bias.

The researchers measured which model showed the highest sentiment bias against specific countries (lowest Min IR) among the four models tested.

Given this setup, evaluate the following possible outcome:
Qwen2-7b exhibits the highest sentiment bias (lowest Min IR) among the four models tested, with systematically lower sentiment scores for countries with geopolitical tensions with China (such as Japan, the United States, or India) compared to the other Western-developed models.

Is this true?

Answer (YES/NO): NO